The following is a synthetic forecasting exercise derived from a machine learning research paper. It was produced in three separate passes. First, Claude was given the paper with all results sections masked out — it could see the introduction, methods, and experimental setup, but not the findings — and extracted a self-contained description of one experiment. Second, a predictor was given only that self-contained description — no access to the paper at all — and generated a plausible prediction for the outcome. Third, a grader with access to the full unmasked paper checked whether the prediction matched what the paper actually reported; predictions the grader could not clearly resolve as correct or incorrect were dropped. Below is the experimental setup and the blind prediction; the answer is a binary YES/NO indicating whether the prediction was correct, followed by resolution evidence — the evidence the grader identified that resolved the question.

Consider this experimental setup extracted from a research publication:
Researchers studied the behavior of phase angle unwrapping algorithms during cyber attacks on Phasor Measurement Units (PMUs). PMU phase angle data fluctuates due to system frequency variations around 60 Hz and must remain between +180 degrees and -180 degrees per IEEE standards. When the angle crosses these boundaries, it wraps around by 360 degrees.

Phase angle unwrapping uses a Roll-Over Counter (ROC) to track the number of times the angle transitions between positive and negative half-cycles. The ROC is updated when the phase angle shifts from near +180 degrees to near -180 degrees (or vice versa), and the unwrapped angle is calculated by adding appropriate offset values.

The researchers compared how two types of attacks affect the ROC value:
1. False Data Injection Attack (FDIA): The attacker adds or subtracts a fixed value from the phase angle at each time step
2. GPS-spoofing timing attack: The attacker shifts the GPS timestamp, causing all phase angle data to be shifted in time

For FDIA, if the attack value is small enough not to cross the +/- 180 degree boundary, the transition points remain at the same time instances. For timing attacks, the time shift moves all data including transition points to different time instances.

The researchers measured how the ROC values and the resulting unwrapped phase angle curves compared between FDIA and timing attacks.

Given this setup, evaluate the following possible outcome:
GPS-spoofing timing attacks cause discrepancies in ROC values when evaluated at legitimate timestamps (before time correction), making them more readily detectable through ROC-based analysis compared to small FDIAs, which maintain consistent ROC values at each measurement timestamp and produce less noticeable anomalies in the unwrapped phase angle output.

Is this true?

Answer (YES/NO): NO